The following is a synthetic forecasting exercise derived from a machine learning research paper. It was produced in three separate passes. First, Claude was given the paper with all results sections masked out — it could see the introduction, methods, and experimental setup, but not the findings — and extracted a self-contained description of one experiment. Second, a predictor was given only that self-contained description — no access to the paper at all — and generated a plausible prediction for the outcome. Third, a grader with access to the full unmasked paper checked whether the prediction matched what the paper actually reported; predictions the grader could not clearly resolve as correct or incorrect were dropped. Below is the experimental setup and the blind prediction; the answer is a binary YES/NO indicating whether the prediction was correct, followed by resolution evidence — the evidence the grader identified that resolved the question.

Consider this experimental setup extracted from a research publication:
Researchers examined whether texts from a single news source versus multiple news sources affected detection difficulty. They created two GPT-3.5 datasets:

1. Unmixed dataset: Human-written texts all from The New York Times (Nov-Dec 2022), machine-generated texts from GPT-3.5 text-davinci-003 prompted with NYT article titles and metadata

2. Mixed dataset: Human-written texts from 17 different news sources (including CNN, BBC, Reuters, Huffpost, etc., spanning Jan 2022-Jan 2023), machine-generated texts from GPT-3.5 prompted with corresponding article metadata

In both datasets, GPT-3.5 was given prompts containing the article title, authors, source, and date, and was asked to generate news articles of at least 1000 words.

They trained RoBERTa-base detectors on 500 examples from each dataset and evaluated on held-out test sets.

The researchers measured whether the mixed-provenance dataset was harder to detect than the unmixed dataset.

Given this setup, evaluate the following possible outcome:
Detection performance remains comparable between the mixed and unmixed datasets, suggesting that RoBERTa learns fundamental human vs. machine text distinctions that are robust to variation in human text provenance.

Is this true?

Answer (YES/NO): YES